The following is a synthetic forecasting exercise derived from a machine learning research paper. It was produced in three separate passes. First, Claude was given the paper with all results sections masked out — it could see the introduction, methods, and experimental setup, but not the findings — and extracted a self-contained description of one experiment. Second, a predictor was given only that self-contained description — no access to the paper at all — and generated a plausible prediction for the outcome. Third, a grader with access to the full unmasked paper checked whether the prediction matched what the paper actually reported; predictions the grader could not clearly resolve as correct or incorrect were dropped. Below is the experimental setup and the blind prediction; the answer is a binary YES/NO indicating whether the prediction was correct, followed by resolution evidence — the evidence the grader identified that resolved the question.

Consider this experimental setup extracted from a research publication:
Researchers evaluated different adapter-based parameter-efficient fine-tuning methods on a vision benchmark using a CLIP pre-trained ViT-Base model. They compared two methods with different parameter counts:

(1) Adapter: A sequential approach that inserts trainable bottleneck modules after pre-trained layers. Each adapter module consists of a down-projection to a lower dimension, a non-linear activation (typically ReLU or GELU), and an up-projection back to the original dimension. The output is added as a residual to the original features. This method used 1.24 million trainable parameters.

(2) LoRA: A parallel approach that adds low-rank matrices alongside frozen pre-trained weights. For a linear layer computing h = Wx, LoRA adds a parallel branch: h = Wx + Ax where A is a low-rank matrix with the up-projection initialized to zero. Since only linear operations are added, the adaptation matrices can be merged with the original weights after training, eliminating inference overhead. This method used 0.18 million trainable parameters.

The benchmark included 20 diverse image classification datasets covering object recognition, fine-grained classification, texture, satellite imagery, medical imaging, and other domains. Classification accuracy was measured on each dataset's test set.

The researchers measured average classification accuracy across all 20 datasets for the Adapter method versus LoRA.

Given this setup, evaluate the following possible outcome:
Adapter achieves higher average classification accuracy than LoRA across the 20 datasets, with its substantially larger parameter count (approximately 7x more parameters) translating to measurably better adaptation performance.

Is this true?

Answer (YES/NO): YES